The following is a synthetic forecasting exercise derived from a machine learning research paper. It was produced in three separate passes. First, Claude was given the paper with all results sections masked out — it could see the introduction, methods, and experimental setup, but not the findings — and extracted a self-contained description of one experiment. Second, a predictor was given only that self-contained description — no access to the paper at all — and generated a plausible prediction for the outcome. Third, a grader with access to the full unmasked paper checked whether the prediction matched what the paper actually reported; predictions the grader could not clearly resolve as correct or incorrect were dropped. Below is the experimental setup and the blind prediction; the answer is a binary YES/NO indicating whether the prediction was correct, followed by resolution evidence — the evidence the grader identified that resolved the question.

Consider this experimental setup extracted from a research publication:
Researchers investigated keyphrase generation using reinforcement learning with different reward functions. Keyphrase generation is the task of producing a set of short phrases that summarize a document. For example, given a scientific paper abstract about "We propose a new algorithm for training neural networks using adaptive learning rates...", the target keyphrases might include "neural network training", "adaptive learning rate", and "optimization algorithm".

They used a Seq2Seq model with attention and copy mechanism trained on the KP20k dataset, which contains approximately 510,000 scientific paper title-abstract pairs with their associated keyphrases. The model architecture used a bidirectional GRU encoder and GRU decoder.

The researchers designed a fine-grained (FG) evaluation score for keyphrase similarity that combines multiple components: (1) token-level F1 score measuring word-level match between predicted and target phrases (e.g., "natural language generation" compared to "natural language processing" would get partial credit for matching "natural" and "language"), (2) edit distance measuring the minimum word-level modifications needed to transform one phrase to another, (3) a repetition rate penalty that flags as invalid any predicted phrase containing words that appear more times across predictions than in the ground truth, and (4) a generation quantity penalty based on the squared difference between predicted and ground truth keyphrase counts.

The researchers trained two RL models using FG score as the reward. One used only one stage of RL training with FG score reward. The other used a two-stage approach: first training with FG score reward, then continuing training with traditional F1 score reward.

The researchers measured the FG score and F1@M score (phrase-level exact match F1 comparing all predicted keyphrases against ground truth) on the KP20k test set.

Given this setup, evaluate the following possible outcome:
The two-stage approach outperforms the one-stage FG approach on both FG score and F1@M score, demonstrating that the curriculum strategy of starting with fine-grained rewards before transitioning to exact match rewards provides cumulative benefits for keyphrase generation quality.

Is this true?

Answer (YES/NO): NO